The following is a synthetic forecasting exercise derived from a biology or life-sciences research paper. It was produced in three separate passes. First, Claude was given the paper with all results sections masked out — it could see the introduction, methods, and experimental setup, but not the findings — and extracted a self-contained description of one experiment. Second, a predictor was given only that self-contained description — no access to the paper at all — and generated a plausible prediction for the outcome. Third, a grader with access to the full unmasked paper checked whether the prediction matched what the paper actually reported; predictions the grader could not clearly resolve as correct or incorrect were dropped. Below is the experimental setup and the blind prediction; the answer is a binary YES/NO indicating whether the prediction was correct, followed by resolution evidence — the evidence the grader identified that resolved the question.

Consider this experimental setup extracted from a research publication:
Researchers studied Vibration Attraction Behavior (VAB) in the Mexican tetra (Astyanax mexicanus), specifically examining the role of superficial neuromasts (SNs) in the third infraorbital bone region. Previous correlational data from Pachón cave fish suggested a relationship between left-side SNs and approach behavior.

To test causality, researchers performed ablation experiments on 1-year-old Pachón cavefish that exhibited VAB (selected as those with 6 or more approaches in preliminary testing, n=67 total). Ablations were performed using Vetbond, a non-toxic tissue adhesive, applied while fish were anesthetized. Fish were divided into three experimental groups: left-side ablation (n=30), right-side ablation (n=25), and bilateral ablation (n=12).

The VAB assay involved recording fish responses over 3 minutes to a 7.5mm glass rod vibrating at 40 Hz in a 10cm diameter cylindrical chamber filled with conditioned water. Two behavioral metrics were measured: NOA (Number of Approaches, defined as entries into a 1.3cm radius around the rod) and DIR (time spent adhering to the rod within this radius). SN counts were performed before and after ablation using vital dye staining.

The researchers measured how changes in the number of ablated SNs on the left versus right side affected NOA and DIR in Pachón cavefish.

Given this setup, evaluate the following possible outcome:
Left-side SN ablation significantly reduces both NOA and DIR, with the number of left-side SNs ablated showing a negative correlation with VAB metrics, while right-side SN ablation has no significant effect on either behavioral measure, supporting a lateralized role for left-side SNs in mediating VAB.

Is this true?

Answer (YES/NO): NO